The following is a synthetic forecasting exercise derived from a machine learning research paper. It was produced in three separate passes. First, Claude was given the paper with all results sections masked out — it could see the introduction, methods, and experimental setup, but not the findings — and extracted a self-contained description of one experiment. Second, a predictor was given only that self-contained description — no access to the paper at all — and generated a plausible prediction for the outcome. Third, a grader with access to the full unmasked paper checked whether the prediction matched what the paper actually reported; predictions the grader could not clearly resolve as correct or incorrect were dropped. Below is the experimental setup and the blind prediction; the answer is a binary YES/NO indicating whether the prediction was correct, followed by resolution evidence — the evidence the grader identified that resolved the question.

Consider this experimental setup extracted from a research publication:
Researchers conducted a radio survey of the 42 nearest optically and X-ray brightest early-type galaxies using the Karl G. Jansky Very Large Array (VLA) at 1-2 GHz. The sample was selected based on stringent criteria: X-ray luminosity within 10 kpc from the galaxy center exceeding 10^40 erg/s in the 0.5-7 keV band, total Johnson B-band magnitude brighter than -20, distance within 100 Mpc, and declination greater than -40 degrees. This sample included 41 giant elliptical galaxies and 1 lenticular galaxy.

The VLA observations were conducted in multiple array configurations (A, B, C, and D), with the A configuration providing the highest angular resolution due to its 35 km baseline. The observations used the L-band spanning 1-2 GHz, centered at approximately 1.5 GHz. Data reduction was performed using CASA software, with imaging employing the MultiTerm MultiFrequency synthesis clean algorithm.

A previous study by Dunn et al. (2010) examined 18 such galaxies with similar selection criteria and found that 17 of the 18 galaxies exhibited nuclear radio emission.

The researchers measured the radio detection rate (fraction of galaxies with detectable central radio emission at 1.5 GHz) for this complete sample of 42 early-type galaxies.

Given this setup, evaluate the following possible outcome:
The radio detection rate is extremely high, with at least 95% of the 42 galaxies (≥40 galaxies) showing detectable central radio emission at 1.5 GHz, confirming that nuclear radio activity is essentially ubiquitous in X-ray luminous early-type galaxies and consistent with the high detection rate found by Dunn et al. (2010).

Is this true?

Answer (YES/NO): YES